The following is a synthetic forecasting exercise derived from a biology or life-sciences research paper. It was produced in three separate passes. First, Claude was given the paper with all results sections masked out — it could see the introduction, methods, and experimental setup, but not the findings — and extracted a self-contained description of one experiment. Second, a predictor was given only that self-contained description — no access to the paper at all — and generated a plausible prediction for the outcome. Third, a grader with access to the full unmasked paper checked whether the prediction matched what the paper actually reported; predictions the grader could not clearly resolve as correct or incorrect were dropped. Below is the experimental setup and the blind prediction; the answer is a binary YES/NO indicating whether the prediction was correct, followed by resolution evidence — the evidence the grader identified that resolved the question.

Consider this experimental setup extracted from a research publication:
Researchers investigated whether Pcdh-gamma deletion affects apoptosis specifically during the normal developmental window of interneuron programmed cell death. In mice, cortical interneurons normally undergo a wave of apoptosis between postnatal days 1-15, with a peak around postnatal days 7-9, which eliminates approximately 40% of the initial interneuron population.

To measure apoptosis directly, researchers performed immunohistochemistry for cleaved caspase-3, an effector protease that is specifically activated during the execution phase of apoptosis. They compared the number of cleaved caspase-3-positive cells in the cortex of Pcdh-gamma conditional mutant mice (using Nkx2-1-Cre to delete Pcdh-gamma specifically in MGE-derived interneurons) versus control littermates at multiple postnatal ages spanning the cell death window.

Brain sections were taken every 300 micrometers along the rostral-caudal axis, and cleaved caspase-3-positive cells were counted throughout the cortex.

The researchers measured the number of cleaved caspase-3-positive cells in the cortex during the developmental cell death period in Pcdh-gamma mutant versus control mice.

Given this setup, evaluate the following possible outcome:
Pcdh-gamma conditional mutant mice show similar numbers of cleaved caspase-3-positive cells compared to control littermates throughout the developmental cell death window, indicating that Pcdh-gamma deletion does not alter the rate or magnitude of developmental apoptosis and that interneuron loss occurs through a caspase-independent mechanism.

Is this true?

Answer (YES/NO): NO